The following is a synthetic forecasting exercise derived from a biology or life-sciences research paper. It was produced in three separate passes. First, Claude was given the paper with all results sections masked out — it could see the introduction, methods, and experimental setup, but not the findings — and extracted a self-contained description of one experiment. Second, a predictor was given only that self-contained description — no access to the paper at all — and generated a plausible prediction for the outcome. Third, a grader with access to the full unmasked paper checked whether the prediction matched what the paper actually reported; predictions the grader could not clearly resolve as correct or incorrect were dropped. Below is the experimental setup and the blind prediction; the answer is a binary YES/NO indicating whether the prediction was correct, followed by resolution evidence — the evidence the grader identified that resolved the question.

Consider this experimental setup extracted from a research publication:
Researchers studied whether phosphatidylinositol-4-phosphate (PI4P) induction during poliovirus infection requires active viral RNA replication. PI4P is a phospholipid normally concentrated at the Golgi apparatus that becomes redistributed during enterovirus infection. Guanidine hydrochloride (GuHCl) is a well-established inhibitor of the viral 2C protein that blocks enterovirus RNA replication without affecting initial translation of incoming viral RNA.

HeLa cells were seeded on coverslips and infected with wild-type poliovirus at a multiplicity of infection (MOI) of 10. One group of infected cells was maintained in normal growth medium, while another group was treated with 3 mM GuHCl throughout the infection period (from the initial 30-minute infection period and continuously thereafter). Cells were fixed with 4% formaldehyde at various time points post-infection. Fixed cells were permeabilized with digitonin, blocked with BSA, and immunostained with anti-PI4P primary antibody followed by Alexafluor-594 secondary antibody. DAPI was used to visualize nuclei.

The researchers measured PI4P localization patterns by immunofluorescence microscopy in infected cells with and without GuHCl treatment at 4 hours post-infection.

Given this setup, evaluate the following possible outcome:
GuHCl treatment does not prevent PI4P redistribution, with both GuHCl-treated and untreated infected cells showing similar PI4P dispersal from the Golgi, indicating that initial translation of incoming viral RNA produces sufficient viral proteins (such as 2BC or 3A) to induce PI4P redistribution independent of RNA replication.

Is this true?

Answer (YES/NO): YES